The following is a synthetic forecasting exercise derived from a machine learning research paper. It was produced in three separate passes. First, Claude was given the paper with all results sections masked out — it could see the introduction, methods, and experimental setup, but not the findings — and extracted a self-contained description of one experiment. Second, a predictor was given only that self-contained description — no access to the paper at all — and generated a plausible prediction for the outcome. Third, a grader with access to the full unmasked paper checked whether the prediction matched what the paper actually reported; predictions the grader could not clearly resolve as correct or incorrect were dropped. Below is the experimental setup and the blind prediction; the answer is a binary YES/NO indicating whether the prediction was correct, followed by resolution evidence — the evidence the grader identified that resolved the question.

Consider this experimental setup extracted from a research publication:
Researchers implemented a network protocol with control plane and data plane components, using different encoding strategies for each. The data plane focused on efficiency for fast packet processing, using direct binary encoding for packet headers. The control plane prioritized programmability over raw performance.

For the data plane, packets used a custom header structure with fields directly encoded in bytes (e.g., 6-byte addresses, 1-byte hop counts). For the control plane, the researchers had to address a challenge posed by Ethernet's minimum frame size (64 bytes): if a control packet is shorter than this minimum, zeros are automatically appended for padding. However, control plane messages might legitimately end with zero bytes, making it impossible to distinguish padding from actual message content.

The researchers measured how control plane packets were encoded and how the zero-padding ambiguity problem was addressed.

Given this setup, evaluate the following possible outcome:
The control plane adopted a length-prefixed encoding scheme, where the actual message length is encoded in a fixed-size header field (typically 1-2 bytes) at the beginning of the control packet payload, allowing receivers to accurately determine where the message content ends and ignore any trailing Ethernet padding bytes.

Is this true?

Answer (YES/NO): NO